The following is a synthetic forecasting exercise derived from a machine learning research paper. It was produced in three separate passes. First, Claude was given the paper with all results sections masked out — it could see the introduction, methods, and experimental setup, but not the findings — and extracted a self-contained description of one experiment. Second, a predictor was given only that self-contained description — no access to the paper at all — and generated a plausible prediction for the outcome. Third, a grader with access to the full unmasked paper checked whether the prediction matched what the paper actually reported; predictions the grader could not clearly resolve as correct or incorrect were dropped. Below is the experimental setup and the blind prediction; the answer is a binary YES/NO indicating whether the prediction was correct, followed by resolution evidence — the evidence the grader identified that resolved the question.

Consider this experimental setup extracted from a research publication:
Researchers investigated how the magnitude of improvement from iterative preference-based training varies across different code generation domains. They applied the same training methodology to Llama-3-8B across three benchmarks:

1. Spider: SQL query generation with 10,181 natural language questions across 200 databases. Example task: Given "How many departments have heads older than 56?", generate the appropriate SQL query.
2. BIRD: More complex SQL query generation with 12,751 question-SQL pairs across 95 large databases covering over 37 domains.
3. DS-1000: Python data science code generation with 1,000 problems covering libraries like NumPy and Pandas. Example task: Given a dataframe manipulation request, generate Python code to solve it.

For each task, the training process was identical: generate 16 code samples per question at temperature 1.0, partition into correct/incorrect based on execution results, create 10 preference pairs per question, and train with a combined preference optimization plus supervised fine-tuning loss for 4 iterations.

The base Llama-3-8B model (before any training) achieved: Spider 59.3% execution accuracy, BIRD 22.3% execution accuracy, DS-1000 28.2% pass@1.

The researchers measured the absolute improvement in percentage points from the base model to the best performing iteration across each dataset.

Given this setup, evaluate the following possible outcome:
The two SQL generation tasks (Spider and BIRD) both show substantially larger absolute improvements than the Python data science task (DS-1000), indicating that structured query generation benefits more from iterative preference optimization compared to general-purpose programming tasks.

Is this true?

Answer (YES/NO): NO